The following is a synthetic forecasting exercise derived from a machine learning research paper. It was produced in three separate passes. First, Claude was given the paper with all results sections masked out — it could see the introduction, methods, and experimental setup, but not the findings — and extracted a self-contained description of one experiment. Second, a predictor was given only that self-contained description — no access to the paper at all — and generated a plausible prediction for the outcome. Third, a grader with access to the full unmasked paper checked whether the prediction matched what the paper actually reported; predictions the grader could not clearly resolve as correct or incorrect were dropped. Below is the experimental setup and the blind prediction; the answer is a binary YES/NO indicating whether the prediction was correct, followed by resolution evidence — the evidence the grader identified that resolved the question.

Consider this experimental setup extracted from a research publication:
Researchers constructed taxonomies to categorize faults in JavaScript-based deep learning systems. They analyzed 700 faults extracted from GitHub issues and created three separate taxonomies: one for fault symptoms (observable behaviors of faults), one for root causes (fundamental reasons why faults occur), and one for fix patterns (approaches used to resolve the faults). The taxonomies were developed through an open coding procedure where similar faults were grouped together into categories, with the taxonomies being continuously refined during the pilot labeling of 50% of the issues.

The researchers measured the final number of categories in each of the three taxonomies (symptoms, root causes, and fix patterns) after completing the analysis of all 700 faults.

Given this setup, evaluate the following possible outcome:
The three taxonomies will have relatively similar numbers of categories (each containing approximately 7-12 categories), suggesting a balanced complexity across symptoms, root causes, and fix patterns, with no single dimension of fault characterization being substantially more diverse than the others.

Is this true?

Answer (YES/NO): NO